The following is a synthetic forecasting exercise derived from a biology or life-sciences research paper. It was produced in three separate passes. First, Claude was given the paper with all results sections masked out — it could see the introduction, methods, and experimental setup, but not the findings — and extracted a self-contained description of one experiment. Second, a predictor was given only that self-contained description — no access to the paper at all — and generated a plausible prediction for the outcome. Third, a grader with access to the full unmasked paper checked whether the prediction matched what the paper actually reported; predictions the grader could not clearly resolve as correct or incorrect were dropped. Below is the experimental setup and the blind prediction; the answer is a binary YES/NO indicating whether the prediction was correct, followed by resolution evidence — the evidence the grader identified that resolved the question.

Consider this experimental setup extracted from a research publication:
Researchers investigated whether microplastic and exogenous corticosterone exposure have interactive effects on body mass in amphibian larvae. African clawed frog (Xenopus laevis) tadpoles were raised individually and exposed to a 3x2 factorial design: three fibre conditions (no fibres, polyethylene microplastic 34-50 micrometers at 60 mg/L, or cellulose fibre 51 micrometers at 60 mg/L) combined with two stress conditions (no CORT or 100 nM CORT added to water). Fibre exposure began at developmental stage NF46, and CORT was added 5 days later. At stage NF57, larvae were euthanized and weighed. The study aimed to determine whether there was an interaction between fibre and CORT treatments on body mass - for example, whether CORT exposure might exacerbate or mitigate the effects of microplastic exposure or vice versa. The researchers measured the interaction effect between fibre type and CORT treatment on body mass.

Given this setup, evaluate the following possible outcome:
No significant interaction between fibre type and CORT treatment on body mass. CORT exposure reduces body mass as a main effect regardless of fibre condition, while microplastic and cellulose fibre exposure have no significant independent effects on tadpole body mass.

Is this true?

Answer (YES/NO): NO